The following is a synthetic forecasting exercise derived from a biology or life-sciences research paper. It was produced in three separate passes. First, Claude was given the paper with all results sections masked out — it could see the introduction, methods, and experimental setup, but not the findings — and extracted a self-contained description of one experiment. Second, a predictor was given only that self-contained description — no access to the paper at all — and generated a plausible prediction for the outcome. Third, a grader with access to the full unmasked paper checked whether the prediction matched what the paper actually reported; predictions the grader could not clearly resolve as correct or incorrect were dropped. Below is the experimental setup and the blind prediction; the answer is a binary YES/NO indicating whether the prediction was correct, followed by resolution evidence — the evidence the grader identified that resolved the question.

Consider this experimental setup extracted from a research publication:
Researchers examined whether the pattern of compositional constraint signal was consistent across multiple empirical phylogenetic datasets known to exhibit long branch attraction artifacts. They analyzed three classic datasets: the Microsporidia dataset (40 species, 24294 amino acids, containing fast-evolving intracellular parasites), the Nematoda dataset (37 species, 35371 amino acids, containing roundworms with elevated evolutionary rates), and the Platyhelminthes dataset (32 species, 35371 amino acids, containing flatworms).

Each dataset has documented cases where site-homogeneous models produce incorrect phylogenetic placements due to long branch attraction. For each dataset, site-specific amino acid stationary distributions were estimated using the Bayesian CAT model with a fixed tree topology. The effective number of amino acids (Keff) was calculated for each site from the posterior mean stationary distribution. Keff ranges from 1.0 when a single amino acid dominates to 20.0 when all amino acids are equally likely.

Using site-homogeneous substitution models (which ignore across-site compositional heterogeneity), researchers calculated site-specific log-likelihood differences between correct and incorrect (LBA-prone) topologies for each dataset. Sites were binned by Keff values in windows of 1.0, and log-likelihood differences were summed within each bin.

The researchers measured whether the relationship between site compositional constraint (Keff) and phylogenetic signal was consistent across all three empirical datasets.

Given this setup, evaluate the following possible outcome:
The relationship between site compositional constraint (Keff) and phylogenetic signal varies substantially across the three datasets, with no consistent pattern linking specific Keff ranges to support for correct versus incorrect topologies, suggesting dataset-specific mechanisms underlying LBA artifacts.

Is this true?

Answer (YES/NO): NO